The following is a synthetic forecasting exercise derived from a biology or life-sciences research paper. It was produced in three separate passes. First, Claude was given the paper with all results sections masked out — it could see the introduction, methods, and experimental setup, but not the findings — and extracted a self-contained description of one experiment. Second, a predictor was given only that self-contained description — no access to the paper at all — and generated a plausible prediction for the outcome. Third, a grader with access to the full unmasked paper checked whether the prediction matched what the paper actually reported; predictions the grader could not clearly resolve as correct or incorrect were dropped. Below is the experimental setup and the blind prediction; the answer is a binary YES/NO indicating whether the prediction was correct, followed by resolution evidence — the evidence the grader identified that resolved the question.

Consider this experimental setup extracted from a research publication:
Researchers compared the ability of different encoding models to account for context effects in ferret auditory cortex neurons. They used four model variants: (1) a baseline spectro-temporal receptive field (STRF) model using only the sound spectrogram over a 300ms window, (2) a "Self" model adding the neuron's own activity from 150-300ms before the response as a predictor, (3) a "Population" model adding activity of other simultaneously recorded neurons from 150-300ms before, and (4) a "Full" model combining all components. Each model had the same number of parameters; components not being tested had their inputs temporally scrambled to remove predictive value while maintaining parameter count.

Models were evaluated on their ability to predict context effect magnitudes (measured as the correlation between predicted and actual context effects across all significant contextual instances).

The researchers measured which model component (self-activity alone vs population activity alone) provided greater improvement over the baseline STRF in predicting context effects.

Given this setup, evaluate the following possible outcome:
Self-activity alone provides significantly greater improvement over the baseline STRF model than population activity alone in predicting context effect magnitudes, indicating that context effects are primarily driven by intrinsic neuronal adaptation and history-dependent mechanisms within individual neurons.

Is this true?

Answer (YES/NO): NO